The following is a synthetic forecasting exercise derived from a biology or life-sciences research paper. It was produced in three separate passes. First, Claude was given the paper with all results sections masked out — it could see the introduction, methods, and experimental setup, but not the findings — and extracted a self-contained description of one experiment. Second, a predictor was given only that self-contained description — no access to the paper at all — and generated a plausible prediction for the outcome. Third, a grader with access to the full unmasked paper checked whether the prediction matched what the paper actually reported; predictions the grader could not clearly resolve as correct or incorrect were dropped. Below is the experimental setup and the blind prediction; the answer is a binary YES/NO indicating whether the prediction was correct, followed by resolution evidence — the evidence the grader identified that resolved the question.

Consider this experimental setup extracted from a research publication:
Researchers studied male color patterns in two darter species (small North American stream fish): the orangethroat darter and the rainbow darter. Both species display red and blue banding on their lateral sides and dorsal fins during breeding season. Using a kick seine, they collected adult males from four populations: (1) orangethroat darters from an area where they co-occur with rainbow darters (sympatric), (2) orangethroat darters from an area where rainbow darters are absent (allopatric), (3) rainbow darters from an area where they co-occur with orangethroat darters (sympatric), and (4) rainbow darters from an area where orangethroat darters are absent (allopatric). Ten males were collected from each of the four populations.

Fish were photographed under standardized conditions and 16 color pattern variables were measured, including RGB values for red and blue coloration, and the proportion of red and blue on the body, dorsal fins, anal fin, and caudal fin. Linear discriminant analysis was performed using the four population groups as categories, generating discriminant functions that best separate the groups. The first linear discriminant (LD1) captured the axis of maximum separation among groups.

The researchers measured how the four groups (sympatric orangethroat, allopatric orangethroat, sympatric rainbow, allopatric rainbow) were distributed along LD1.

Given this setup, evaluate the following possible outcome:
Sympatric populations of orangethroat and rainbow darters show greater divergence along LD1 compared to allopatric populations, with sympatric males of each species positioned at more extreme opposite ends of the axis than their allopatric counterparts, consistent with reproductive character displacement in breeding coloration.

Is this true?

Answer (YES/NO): NO